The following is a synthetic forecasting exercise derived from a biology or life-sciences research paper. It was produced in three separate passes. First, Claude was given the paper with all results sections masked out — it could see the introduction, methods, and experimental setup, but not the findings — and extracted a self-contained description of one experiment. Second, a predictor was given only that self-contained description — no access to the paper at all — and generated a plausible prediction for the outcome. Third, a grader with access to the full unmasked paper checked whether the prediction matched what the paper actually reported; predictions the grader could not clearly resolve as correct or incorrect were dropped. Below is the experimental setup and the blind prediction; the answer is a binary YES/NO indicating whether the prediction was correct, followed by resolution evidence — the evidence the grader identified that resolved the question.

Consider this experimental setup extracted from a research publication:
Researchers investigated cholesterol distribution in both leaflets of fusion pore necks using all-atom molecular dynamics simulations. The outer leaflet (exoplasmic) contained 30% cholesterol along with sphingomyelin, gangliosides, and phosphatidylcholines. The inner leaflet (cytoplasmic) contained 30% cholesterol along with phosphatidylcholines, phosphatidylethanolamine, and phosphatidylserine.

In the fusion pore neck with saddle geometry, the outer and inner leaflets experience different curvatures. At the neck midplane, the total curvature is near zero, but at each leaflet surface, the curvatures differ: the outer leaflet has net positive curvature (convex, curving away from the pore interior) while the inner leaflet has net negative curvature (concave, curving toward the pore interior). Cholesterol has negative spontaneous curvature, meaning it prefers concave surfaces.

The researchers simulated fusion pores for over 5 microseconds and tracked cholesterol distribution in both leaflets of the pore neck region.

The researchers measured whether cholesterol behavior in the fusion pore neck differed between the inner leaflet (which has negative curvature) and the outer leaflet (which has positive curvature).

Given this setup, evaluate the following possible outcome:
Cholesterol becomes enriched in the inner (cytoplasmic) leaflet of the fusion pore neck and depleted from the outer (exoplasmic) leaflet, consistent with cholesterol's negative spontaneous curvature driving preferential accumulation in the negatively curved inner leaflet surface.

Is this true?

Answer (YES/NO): NO